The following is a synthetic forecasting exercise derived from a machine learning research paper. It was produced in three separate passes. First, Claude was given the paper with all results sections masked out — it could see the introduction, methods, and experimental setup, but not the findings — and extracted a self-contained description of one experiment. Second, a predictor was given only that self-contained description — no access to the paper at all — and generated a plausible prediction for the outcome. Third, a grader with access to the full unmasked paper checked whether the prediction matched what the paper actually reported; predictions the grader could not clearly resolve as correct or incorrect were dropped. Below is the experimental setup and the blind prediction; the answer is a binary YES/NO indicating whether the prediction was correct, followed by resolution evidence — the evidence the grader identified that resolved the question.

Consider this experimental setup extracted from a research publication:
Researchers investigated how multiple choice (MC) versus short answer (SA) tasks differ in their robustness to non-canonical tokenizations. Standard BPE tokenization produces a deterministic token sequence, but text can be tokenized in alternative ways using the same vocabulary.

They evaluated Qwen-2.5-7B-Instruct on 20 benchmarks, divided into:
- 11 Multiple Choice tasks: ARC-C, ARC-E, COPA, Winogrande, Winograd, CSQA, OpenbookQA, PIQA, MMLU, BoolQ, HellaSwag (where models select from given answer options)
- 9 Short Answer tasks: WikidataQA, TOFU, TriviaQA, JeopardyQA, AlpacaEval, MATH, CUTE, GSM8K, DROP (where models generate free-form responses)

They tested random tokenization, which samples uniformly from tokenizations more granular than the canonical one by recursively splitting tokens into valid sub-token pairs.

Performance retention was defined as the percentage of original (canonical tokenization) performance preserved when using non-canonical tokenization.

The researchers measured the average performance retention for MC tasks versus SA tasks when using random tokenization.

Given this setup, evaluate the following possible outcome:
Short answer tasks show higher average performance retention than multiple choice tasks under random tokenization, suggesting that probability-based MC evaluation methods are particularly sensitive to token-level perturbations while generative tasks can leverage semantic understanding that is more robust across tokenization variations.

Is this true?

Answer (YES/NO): YES